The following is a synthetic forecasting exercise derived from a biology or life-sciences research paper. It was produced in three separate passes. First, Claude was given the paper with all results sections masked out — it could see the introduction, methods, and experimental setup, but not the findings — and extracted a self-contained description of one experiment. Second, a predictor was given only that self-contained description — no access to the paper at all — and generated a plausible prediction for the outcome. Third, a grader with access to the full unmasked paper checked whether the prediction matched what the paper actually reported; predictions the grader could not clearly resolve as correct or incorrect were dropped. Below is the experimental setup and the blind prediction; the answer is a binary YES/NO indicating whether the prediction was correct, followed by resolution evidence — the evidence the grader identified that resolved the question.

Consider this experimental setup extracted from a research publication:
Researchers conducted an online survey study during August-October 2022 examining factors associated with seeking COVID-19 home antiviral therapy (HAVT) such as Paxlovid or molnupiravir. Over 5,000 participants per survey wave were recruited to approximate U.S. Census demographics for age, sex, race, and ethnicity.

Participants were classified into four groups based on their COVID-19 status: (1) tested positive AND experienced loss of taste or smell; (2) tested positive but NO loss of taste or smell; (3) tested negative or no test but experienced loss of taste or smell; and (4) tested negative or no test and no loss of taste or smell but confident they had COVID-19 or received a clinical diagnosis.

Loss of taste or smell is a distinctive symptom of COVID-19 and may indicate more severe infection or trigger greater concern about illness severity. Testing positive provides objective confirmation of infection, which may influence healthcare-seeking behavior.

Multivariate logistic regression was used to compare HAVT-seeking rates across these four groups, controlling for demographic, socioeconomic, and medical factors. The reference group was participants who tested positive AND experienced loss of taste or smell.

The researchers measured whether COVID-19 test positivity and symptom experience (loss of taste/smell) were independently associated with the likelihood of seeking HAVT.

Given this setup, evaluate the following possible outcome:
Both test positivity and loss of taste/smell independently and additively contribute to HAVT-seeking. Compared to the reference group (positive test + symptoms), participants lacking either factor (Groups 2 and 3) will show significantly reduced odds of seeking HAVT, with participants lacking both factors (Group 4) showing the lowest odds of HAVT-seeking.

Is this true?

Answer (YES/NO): NO